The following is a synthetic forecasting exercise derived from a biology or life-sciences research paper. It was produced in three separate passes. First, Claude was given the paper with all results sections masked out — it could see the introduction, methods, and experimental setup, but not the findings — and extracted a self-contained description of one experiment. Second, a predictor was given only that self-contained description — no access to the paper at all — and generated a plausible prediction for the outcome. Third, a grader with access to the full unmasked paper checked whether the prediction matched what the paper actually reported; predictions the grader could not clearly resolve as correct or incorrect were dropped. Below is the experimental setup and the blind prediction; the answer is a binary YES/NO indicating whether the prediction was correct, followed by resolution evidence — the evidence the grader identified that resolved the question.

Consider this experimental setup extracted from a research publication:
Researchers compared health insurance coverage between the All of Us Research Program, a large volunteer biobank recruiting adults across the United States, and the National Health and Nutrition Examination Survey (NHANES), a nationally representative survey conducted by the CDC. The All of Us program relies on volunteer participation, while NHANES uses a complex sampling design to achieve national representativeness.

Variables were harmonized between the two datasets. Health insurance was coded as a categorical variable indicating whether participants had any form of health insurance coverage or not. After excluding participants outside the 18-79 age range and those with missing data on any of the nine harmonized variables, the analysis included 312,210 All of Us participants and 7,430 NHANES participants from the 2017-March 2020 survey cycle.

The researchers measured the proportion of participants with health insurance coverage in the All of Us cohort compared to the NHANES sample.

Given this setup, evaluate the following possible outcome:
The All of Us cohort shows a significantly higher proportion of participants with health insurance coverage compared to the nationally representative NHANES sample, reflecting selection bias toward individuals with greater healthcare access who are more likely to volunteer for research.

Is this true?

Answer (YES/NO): YES